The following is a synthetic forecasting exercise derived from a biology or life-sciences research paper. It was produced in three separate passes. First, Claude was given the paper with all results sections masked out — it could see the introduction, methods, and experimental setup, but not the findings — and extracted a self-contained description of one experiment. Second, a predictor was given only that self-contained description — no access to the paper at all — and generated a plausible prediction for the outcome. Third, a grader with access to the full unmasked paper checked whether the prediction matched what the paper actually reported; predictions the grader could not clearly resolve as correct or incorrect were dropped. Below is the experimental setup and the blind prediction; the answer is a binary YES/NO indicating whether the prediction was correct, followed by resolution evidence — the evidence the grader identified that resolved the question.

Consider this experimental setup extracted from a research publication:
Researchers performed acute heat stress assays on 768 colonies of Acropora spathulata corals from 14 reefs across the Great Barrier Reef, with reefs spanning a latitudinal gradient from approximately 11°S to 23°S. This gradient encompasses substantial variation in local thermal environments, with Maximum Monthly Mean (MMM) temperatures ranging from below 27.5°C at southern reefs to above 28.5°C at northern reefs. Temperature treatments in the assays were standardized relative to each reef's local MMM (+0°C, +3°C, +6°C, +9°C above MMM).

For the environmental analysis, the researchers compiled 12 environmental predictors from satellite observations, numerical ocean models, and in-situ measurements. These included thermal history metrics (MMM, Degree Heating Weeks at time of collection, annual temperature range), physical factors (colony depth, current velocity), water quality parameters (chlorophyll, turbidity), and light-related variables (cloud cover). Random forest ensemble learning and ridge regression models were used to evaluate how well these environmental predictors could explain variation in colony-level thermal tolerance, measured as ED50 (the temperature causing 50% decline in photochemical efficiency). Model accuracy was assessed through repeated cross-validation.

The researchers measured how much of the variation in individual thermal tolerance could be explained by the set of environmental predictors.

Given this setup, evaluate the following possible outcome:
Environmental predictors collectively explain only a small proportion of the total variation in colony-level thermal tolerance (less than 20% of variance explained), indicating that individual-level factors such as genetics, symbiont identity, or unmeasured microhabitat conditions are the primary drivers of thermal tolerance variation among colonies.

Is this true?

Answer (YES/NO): NO